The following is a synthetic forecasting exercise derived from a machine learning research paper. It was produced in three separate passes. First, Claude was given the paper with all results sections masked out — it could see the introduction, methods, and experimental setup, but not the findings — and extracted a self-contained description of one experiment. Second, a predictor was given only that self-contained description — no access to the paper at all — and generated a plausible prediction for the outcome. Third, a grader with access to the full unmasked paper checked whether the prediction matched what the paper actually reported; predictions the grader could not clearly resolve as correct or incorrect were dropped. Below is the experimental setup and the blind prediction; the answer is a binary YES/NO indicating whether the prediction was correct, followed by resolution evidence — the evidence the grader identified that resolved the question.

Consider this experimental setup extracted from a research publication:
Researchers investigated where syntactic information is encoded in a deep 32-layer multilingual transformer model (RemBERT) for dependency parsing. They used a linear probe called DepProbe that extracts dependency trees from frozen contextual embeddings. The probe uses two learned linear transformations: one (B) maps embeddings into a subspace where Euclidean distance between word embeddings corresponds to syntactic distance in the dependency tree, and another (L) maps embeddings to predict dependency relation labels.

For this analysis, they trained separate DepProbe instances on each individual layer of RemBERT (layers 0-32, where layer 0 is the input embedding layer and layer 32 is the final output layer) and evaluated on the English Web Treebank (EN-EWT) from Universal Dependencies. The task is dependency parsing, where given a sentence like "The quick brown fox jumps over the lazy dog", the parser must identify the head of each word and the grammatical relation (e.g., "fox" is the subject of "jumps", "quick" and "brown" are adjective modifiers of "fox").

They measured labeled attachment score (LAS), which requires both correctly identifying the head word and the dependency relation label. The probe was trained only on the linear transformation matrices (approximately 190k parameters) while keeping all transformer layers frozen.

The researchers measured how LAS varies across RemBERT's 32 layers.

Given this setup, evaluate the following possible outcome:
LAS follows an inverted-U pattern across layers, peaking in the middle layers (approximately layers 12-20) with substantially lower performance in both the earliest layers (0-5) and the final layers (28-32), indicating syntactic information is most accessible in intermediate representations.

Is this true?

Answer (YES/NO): YES